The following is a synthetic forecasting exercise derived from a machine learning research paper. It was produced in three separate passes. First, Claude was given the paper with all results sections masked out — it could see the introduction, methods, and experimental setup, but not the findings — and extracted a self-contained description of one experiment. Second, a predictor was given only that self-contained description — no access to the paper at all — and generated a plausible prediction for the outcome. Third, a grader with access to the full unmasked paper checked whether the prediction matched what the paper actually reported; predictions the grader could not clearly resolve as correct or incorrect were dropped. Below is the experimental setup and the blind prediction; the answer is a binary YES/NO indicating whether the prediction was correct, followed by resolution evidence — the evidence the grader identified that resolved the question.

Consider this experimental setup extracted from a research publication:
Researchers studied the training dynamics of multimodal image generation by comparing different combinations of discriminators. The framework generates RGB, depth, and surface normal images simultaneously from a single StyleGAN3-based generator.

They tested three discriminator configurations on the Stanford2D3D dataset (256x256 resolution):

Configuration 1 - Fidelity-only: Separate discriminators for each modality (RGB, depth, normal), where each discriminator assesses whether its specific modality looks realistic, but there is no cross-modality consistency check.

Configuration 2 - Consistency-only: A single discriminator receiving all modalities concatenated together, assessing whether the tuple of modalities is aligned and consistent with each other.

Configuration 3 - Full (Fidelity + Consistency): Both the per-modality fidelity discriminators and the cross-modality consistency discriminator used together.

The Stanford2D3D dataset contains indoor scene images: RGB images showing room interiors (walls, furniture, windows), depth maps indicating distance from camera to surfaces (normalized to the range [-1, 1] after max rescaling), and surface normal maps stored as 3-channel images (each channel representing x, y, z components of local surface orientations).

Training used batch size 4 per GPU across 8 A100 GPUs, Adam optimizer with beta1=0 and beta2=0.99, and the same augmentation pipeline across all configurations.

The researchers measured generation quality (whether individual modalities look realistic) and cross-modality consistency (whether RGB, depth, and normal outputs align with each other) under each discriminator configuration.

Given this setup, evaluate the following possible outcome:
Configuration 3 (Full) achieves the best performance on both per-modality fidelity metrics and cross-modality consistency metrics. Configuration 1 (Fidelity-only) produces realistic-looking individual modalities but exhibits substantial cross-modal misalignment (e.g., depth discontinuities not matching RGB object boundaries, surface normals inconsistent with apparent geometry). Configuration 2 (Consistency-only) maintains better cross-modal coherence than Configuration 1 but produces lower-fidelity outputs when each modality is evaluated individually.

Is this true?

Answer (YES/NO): YES